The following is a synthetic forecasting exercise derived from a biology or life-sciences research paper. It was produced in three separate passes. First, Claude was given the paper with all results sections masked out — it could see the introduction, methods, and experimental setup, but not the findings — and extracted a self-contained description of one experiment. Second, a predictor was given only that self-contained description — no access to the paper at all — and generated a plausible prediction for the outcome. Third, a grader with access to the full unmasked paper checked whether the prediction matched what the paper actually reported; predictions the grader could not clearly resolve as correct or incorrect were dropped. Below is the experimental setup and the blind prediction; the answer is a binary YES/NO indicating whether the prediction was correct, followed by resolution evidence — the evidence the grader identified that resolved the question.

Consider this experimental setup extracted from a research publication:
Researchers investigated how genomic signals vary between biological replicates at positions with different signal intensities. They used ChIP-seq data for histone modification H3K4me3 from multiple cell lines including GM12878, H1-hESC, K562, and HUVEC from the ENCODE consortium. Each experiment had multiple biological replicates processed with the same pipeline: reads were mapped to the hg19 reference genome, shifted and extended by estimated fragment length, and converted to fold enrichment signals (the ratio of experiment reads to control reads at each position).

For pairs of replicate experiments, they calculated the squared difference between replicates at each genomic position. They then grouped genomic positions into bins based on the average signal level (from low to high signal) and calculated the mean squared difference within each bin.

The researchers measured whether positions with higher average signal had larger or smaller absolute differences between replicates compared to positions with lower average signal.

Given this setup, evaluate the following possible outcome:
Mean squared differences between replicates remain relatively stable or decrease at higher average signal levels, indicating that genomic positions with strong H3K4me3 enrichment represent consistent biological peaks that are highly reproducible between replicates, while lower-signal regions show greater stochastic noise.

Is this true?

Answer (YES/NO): NO